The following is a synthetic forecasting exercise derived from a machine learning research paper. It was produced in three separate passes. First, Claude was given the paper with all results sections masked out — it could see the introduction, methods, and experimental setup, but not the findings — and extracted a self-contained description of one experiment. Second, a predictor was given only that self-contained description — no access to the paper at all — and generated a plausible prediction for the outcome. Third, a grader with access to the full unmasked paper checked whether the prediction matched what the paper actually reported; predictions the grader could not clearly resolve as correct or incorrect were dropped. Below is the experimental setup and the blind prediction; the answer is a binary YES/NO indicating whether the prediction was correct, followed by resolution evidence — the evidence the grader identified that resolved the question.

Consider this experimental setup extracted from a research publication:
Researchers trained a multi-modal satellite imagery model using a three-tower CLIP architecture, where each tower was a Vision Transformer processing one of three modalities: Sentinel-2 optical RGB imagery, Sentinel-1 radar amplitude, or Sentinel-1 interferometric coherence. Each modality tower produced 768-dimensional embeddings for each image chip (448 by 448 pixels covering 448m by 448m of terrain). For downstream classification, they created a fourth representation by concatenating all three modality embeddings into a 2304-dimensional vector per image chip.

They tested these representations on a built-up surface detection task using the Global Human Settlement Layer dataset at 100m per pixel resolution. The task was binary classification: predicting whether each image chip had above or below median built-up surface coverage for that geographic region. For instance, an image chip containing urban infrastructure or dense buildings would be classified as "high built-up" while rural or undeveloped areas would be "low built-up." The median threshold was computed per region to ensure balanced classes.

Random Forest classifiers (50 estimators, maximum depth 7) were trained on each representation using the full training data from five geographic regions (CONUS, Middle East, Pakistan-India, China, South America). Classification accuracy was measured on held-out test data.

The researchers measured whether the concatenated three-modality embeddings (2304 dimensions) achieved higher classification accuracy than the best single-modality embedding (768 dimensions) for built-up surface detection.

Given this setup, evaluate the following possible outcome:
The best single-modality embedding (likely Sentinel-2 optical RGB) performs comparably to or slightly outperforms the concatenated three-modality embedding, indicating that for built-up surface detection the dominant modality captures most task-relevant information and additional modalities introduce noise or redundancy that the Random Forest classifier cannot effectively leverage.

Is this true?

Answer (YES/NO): NO